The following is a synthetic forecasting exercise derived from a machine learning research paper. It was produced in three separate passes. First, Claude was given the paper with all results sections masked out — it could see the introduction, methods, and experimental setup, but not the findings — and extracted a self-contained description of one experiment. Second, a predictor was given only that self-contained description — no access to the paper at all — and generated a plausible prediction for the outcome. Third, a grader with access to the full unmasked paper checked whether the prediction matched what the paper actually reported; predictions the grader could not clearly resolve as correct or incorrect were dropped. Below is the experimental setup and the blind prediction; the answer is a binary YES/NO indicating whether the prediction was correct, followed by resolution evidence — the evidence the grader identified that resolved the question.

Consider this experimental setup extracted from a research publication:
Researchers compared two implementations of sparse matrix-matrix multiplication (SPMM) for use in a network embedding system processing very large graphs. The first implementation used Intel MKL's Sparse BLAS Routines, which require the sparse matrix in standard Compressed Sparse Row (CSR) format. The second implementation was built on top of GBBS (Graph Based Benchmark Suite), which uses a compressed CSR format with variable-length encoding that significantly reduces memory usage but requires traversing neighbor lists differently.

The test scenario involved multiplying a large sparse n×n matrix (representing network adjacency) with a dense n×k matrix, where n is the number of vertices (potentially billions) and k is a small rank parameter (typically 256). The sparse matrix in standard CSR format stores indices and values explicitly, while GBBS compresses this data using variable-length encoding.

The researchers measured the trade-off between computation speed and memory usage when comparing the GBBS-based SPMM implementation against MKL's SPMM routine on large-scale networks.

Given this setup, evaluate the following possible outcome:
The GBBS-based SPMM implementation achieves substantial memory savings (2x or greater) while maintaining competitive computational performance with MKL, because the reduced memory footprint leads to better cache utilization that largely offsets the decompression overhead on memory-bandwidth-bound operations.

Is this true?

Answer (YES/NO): NO